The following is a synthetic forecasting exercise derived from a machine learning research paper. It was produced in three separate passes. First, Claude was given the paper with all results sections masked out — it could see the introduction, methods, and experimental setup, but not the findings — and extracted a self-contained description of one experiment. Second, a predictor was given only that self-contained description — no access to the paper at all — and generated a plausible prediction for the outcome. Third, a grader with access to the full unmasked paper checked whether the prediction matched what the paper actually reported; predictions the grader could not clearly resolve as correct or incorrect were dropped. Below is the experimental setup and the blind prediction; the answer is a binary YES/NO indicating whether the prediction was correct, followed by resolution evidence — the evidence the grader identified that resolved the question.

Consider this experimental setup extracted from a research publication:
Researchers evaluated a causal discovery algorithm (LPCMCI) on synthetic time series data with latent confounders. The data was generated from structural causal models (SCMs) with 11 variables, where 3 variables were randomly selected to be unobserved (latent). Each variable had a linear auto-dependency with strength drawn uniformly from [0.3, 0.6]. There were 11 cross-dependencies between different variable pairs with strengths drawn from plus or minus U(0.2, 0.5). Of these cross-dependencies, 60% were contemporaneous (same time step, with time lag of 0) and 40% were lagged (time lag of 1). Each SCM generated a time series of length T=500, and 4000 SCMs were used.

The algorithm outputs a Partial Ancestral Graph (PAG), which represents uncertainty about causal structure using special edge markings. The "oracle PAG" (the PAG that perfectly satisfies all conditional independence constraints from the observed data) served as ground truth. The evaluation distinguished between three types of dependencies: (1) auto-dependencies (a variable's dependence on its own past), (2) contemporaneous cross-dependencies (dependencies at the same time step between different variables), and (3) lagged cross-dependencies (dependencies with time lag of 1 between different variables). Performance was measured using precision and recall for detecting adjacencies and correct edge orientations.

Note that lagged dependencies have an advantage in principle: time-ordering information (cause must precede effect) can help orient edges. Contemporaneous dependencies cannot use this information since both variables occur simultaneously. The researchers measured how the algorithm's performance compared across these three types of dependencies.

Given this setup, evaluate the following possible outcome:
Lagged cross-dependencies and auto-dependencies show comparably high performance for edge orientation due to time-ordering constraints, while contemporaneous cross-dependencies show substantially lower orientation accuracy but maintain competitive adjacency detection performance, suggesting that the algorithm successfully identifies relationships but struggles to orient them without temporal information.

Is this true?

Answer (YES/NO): NO